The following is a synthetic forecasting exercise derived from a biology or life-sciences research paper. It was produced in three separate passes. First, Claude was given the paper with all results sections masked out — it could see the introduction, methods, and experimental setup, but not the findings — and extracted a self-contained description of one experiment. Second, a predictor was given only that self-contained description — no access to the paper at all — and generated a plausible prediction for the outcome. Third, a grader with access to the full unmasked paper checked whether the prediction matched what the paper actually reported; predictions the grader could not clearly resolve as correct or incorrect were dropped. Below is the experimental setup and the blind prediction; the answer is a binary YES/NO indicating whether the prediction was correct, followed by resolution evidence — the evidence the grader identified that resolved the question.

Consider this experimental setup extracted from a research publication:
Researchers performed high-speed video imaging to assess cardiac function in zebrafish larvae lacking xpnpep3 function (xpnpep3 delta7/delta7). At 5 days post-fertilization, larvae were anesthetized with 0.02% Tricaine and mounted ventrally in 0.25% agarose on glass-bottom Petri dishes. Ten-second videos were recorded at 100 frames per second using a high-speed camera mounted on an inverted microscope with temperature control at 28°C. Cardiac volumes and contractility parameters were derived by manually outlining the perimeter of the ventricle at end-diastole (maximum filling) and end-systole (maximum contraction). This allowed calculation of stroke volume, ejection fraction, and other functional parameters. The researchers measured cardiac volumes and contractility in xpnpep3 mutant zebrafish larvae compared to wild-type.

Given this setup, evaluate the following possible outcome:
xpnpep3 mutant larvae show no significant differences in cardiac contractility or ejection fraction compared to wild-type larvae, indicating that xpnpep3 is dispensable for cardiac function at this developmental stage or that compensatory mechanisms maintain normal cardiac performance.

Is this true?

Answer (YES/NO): YES